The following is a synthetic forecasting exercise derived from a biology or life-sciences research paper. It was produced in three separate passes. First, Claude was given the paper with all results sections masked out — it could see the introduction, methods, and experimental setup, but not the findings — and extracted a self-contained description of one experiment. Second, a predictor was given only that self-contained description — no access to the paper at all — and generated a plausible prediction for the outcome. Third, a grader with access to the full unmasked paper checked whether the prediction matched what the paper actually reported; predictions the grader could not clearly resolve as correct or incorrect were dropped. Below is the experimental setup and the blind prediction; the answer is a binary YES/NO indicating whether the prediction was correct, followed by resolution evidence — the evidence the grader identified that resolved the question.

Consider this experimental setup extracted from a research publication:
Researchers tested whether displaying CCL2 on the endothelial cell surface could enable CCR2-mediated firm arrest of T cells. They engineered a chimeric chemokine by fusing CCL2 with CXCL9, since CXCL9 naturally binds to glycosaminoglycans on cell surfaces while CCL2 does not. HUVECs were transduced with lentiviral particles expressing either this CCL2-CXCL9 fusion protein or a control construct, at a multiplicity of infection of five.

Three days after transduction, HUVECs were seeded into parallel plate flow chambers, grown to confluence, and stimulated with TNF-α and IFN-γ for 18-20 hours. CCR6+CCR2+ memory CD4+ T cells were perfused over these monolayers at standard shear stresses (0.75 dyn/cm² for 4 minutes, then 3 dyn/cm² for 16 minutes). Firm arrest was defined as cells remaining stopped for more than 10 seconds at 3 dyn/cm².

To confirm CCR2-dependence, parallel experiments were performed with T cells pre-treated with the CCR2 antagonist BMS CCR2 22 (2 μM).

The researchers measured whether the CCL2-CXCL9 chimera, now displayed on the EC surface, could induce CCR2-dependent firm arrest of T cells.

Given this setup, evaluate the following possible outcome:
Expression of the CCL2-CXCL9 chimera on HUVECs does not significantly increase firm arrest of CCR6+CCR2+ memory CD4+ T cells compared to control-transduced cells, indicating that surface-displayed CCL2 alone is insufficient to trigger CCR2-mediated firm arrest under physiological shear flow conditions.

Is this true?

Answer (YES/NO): NO